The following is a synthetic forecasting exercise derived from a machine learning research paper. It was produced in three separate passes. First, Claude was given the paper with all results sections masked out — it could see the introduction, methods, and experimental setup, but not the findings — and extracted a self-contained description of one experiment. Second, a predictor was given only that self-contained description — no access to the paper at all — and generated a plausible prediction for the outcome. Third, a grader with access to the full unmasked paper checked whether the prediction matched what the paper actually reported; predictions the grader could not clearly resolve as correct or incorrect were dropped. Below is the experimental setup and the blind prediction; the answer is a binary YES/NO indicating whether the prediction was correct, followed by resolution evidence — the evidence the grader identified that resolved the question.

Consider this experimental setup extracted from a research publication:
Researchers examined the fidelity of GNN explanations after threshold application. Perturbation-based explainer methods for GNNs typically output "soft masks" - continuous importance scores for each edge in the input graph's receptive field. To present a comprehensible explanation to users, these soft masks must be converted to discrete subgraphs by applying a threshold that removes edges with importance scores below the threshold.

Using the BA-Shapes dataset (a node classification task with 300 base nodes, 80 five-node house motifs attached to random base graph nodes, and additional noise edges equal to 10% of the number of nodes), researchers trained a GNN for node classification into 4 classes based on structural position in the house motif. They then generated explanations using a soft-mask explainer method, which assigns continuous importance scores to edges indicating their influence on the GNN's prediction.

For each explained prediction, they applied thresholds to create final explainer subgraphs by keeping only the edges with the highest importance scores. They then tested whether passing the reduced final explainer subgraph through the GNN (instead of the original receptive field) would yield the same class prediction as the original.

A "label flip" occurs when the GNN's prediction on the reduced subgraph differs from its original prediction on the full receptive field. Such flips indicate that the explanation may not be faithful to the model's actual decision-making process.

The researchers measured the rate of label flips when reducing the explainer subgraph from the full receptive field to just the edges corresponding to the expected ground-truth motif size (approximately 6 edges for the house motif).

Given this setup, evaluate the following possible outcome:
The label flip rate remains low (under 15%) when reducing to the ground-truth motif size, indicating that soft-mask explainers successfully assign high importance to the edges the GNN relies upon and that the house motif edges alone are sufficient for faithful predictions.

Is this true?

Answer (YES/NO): NO